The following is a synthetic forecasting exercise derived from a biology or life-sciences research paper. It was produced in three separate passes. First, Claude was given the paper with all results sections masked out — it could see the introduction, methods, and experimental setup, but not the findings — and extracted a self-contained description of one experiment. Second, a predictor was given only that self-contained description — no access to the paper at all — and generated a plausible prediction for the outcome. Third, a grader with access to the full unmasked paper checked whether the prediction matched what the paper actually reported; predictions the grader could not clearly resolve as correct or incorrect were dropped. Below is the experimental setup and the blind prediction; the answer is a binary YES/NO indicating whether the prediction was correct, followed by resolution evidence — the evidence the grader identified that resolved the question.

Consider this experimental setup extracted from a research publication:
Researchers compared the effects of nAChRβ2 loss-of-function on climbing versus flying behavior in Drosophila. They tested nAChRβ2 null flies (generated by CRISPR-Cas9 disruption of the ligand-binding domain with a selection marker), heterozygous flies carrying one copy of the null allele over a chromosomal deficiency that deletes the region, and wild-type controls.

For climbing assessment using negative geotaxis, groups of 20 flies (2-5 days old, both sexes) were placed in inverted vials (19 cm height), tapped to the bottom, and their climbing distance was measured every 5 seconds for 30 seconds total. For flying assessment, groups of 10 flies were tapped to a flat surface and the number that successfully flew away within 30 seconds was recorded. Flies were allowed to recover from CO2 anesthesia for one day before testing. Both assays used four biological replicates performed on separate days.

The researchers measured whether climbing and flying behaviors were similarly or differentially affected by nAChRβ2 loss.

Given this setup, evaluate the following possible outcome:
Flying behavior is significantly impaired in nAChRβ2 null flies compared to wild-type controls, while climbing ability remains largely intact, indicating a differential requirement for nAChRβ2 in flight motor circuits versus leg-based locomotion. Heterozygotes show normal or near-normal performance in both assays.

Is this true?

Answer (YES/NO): NO